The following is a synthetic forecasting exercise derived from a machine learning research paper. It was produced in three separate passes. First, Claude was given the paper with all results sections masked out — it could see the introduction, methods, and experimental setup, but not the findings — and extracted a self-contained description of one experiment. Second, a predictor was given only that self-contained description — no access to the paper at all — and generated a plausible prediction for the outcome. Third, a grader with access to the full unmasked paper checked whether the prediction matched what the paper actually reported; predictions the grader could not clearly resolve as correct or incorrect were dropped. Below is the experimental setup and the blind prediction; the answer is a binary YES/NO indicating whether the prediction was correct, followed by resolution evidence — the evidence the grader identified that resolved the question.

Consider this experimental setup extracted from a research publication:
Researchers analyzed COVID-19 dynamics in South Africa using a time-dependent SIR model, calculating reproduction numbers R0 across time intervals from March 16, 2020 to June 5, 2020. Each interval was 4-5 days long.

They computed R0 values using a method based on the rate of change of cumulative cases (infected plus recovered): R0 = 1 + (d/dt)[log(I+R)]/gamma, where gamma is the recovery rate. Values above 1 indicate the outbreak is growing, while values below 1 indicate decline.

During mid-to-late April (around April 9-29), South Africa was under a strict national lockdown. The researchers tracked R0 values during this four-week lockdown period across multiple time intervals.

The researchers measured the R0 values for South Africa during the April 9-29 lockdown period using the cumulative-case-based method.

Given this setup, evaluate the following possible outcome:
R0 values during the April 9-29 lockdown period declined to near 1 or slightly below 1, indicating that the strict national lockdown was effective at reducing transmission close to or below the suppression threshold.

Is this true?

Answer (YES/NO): NO